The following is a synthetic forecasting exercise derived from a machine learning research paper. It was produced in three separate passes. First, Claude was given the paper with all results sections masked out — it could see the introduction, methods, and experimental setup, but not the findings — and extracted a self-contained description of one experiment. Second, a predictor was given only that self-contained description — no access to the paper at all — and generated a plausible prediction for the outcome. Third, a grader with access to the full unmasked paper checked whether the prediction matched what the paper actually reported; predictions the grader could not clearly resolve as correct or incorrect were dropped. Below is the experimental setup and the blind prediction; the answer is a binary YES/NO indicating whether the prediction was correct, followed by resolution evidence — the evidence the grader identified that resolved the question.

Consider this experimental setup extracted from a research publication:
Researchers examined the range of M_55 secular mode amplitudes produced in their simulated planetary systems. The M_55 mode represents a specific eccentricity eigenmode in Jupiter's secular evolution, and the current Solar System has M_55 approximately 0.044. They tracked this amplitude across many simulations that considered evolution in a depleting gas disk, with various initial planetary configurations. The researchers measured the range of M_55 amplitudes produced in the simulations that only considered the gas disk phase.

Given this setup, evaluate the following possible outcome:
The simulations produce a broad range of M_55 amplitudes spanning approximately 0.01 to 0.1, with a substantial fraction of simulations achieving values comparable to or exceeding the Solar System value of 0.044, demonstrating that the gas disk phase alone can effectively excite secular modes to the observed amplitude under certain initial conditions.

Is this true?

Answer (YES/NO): NO